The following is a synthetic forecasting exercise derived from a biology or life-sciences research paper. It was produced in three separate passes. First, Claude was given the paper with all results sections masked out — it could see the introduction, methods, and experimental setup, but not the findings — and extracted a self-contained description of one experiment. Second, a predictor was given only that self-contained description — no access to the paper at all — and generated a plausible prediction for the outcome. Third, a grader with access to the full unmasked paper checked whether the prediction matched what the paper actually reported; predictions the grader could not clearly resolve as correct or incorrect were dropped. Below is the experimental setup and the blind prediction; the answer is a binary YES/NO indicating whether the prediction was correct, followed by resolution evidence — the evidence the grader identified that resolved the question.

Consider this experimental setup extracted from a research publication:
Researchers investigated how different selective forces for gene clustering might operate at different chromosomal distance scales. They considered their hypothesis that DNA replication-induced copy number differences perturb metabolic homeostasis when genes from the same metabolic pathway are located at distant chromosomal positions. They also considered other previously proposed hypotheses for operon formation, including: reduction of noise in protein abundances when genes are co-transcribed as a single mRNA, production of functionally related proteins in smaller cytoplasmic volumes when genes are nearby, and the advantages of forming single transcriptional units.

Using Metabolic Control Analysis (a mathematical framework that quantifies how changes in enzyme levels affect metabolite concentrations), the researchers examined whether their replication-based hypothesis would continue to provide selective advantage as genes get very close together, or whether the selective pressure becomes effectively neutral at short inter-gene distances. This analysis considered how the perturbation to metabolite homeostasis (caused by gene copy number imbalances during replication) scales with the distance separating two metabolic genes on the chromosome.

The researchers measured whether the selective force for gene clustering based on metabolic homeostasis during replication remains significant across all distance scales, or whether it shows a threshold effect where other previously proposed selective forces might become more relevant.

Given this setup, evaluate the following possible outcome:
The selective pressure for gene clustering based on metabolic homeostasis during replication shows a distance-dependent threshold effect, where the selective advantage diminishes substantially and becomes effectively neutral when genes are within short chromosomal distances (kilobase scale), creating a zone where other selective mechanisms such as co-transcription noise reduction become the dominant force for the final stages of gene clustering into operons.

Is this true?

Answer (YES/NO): YES